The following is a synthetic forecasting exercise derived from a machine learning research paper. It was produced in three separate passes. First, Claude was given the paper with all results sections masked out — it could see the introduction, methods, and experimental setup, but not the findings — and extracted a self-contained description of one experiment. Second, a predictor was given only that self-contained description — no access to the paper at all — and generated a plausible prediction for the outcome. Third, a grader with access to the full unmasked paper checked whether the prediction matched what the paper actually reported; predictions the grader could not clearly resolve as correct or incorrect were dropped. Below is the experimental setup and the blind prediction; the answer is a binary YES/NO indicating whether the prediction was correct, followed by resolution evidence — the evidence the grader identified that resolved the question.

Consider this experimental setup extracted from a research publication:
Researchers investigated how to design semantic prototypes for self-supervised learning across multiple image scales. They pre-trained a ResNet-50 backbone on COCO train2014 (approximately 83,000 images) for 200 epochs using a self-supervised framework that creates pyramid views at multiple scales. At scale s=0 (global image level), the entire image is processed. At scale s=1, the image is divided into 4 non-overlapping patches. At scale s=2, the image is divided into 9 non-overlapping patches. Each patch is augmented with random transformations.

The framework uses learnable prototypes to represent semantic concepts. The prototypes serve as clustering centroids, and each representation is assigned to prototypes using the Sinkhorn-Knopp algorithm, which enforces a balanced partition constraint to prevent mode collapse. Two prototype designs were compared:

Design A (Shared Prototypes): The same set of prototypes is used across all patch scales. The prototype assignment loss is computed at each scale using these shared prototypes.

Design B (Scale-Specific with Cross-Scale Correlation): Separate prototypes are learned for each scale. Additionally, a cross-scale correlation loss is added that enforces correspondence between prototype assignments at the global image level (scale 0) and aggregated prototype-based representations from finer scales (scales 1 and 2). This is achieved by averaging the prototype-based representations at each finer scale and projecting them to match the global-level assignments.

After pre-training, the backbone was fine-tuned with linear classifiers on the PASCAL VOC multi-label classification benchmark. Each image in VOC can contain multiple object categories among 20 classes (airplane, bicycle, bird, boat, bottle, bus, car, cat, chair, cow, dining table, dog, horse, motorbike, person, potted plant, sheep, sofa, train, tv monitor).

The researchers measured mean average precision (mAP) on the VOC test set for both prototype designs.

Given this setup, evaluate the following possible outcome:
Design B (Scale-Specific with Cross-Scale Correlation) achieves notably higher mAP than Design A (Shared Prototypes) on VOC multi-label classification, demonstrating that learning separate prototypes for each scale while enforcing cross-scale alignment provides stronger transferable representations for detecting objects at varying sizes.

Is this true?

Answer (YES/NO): YES